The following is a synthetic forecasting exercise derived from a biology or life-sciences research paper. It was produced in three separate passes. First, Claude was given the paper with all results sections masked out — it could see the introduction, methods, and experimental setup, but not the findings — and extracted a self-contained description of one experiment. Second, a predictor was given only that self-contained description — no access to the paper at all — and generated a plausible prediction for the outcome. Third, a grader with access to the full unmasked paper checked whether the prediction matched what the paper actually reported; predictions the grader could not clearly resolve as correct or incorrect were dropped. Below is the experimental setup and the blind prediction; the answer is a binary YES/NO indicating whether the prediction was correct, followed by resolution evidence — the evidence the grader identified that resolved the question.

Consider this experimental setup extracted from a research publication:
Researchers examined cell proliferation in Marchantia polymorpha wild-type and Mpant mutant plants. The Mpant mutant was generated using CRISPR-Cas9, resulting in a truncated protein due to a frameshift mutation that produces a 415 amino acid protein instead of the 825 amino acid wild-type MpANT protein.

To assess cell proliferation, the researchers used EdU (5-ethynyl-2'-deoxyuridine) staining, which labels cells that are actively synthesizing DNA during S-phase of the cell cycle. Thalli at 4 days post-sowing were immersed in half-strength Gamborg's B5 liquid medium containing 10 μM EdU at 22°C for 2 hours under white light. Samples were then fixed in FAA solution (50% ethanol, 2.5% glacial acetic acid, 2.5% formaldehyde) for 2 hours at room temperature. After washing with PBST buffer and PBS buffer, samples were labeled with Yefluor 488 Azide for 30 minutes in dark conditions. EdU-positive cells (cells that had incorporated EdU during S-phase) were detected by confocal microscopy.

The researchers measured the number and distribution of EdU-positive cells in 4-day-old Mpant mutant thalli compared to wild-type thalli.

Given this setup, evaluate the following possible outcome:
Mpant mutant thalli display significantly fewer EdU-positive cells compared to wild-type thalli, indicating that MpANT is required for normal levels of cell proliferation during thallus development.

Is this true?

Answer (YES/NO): YES